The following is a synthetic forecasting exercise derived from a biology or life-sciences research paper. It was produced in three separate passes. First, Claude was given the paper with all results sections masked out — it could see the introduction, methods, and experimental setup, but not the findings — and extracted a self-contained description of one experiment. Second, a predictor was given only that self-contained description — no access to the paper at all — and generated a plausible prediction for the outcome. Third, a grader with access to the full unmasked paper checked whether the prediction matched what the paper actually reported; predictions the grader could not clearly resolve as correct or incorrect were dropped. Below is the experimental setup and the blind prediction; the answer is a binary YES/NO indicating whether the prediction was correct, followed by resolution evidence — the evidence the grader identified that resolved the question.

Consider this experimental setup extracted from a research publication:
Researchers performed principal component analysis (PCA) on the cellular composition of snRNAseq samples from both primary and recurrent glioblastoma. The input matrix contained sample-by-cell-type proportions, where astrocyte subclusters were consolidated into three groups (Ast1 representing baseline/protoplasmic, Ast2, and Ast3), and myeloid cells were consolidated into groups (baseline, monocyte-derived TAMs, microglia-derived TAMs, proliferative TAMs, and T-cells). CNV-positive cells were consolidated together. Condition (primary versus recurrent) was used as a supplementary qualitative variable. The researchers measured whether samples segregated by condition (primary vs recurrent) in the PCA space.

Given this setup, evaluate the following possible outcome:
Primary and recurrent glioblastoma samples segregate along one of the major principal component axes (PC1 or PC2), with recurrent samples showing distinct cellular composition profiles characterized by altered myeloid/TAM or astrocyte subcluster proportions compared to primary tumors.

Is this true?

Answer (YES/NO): YES